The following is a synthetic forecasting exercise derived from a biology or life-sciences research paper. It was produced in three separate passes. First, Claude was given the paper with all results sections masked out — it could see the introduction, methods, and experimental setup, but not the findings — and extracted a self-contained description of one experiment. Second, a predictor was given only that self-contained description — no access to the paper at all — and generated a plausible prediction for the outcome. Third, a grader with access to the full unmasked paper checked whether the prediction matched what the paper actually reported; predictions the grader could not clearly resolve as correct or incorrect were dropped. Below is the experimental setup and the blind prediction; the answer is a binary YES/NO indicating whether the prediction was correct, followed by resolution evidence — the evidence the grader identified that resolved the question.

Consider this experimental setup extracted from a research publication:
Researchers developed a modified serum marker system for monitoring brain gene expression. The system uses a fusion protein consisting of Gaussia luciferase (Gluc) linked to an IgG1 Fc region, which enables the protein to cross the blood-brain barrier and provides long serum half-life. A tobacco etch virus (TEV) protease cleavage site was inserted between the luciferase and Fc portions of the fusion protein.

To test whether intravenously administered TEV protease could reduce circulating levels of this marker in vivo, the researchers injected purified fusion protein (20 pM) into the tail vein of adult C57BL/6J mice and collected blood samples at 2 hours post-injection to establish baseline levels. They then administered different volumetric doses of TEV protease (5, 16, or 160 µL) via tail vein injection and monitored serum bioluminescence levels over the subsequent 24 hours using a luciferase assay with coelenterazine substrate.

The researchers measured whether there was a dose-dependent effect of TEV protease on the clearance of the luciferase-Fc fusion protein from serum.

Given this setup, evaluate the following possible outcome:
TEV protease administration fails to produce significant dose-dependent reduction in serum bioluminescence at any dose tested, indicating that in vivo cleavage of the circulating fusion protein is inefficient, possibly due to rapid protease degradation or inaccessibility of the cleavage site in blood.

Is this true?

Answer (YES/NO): NO